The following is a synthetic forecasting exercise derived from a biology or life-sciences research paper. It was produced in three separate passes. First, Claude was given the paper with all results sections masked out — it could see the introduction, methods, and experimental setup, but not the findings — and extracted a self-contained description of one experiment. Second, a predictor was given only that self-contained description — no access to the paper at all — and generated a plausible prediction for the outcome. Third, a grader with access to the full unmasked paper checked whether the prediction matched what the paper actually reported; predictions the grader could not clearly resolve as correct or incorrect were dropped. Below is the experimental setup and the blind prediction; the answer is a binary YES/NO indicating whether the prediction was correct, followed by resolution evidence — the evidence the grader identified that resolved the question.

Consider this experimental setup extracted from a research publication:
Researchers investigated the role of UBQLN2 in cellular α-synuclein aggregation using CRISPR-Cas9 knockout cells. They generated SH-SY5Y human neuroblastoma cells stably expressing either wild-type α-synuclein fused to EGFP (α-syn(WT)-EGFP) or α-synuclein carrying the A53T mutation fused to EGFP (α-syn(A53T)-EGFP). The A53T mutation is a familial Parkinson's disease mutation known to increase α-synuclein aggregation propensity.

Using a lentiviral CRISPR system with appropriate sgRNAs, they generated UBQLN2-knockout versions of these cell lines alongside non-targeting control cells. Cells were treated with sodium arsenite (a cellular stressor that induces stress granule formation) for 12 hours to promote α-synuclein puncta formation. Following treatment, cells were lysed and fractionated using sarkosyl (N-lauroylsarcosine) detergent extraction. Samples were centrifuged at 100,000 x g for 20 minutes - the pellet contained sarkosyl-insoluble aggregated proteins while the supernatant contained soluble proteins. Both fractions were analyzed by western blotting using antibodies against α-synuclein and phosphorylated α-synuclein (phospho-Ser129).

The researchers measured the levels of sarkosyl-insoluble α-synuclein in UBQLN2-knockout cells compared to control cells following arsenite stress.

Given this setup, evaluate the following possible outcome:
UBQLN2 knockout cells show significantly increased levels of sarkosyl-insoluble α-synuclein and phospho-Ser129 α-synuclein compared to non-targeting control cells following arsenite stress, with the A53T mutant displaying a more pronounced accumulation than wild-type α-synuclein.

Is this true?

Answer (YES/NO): NO